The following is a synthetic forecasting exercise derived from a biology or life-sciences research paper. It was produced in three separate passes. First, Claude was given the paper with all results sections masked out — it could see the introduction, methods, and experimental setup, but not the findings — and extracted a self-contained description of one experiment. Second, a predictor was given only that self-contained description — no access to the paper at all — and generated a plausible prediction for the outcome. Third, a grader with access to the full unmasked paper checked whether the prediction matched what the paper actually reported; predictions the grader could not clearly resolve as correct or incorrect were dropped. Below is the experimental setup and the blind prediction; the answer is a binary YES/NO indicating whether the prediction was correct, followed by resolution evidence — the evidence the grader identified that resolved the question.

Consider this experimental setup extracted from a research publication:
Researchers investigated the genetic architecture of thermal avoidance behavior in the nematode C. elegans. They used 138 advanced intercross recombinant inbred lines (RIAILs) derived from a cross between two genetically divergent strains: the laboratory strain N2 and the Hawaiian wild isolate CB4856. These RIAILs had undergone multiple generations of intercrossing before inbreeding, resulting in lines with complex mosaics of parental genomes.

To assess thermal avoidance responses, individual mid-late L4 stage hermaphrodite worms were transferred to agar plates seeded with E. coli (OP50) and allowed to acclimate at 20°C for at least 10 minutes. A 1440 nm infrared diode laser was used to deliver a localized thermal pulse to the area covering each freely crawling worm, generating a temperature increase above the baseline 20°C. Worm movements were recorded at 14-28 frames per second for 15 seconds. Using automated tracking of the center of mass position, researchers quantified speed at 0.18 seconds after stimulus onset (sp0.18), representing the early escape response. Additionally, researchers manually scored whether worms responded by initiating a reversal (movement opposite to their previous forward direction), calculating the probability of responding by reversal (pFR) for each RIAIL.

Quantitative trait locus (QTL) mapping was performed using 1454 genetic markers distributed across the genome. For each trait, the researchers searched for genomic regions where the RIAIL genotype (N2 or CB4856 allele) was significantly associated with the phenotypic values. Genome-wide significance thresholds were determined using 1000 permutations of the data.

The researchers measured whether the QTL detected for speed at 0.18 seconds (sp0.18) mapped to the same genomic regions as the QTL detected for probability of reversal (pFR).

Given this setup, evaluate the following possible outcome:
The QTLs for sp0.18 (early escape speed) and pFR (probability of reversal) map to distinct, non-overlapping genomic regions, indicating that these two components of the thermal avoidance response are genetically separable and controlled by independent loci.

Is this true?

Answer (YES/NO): YES